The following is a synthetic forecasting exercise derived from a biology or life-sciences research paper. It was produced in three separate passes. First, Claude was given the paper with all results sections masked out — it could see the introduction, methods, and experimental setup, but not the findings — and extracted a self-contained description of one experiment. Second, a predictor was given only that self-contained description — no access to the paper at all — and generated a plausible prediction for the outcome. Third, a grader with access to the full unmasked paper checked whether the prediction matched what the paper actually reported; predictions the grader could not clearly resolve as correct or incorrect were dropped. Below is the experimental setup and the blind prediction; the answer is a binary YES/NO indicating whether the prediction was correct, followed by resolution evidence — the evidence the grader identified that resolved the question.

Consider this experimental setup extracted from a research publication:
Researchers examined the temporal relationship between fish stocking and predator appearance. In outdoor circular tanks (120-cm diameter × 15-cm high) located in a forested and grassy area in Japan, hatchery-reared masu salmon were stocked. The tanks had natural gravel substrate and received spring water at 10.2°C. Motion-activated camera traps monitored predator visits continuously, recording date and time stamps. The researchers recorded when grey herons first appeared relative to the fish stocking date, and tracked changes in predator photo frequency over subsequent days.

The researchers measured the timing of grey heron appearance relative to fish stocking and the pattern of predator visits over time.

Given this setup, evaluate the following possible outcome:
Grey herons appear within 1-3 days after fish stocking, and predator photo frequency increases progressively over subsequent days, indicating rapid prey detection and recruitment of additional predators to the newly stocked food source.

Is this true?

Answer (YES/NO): YES